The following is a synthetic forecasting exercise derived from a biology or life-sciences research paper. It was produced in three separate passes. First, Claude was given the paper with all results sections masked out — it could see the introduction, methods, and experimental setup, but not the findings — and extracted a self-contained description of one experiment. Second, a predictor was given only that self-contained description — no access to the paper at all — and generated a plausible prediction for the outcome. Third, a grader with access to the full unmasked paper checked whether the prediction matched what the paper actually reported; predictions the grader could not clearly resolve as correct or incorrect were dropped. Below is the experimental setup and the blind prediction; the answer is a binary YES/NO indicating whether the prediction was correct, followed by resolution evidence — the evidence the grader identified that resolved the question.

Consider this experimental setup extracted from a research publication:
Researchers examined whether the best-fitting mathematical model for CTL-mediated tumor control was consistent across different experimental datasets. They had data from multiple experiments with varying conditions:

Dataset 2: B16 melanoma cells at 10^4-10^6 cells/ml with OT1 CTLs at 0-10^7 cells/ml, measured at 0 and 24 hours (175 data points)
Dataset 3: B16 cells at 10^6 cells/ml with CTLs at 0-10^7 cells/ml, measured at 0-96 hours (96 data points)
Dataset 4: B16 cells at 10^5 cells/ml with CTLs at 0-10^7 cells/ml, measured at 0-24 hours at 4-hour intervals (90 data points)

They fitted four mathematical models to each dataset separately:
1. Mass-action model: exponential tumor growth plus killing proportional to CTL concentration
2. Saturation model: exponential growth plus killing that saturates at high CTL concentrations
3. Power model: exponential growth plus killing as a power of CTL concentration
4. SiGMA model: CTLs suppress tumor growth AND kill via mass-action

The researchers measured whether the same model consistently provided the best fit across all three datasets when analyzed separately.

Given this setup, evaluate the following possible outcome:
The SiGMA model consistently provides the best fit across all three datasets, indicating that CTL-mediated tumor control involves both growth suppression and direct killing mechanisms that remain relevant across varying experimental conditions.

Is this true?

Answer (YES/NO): NO